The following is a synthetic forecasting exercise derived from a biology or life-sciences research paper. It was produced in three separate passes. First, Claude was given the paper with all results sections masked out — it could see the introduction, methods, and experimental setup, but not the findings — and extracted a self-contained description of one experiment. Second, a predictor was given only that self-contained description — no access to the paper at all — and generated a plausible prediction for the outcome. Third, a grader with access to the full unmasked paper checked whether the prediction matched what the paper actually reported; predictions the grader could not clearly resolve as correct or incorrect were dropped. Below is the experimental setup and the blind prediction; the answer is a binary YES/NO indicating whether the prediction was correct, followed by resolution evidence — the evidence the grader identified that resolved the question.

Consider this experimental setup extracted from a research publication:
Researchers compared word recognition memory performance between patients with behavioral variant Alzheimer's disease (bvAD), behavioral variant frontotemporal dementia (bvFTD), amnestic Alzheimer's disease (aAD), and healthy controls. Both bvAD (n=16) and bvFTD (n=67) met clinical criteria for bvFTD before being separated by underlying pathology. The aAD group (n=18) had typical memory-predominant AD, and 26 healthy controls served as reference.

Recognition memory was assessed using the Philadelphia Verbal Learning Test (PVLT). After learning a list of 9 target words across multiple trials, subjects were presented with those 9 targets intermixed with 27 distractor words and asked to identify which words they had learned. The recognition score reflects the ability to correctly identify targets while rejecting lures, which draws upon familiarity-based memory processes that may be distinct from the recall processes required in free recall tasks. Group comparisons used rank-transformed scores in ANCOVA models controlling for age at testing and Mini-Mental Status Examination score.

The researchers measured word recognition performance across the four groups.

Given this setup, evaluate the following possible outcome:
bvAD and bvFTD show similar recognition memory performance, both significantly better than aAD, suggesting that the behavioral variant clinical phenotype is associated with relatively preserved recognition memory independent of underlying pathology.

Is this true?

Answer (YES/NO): NO